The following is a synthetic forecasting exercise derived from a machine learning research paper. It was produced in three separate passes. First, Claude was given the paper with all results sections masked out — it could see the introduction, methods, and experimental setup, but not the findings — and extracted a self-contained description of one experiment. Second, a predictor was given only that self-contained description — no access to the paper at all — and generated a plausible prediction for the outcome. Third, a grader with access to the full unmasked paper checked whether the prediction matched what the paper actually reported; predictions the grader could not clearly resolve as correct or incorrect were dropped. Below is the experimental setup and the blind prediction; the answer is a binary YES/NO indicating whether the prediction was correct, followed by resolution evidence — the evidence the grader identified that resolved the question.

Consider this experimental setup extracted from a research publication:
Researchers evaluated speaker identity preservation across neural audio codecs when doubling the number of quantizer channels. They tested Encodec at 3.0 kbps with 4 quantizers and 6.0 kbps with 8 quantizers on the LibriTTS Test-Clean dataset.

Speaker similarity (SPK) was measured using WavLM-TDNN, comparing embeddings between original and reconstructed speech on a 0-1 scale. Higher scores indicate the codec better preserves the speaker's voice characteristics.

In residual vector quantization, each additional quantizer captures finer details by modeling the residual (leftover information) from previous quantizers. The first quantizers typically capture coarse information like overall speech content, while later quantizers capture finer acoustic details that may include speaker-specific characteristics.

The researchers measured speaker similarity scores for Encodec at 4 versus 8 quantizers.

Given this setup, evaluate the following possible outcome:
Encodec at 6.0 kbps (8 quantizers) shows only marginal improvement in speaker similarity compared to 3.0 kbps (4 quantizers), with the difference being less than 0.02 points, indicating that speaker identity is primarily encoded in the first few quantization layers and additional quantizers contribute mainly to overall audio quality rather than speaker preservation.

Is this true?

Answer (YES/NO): NO